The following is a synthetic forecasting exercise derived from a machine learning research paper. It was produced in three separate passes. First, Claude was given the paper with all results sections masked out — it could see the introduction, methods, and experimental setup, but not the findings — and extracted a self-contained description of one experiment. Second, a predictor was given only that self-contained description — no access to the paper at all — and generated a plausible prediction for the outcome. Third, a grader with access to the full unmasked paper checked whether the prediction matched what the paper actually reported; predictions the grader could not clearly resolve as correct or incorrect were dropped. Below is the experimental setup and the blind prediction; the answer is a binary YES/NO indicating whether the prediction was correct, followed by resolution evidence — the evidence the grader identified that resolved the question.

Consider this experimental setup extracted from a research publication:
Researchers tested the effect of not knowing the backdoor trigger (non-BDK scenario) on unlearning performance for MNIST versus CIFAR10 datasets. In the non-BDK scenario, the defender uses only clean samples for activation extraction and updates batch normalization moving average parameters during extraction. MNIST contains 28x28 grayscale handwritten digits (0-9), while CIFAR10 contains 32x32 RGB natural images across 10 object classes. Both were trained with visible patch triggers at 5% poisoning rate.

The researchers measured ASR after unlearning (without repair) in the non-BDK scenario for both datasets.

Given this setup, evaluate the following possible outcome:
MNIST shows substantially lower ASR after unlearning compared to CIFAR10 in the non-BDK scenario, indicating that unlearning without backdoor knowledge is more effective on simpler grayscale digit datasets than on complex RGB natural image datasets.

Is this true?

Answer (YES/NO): NO